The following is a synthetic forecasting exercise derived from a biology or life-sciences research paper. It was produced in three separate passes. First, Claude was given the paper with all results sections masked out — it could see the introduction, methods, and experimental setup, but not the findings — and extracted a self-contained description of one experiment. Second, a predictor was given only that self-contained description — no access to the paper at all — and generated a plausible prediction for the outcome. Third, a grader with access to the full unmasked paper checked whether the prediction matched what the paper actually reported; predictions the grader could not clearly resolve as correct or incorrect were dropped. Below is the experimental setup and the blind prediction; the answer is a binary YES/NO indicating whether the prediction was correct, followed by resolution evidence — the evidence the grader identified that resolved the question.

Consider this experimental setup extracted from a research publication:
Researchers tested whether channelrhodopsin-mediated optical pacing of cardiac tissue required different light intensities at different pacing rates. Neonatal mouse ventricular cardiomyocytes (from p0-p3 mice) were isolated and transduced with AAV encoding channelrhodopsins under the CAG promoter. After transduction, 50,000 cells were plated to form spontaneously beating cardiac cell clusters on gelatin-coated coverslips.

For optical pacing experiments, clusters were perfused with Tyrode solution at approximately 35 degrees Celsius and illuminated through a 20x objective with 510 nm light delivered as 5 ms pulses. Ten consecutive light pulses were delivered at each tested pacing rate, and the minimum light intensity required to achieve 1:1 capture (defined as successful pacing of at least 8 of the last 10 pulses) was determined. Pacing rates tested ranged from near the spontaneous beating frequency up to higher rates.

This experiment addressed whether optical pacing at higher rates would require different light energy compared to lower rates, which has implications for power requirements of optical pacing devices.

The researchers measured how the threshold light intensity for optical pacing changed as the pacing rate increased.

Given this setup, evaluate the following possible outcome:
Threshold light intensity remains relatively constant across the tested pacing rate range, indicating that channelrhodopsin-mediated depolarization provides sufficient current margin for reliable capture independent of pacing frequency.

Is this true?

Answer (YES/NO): NO